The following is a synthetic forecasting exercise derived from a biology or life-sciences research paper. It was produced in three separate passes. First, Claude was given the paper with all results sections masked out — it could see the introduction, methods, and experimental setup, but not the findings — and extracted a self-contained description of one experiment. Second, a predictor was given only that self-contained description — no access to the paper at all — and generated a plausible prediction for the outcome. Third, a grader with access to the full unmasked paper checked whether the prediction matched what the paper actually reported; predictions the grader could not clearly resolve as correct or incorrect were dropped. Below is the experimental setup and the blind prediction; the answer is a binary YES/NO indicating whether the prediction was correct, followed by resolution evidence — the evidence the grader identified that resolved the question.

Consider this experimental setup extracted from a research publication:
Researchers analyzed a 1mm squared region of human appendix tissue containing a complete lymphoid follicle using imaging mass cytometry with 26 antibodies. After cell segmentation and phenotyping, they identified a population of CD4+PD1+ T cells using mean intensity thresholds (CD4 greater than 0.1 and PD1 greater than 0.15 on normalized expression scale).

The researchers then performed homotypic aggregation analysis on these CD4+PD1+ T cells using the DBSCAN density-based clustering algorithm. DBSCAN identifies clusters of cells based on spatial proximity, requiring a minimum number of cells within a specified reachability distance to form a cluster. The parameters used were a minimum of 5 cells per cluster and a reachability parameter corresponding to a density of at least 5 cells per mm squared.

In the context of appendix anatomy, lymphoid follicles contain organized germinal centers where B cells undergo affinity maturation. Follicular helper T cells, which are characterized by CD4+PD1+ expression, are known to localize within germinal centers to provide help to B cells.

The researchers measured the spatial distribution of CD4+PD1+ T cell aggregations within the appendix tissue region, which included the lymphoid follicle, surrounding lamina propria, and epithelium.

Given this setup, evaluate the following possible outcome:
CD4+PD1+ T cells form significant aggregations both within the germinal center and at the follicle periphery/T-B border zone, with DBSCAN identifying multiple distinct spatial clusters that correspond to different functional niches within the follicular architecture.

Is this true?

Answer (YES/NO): NO